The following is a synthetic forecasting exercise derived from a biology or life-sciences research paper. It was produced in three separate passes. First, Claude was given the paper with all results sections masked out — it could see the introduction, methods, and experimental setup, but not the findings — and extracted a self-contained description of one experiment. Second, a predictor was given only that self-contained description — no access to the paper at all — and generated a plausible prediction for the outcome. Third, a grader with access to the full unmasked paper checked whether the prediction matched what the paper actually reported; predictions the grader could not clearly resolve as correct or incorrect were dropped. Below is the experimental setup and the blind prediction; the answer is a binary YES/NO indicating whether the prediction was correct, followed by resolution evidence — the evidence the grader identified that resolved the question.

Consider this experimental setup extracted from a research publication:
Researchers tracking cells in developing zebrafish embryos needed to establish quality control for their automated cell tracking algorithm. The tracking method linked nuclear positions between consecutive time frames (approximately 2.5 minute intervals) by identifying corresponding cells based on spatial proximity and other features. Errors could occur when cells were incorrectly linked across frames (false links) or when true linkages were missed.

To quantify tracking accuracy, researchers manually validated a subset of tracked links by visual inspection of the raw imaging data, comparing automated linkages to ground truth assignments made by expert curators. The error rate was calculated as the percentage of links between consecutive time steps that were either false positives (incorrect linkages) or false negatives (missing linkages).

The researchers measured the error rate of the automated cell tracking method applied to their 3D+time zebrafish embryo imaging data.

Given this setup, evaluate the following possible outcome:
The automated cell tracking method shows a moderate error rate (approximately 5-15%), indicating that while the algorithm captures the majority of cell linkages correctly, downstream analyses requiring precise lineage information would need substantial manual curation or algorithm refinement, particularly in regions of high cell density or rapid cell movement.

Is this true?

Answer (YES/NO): NO